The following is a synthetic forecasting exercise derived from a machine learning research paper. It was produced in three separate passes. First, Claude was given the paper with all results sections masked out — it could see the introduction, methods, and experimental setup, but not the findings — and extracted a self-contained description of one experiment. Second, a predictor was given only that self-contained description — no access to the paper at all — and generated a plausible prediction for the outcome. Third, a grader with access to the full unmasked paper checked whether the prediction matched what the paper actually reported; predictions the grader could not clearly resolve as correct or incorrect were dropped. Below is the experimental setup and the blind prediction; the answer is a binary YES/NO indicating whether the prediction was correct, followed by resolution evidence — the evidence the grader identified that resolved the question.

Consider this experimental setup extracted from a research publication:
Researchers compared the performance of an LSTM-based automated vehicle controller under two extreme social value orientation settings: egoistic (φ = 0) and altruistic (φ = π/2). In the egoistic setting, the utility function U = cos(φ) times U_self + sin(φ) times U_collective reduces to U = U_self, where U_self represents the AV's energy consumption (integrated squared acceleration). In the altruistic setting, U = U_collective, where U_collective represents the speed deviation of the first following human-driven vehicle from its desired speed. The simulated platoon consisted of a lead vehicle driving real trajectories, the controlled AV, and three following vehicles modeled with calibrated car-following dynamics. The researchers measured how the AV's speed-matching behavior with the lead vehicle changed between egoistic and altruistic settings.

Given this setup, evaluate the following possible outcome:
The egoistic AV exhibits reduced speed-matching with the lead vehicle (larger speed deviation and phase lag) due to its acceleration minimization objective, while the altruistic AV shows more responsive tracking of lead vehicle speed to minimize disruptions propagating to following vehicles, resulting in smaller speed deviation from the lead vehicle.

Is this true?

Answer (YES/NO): YES